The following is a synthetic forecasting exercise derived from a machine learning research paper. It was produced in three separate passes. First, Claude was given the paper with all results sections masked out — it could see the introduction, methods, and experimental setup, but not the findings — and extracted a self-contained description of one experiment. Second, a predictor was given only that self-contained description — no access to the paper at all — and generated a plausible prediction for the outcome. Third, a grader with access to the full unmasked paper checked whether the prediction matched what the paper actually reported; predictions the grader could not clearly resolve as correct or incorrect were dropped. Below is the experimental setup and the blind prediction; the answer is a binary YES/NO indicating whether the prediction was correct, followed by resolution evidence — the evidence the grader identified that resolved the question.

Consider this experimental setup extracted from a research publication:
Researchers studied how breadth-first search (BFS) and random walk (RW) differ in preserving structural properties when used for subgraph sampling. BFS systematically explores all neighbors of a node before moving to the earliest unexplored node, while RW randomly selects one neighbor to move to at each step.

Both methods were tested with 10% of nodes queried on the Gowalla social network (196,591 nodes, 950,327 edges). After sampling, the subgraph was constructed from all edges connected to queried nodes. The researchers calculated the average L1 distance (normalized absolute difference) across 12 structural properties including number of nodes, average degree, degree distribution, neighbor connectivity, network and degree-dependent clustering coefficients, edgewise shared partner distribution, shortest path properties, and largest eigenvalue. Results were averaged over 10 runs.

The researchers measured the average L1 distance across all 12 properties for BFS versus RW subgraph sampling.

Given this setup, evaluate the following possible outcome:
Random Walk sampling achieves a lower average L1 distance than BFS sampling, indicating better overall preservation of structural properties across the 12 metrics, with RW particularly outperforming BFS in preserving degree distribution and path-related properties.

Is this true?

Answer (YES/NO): YES